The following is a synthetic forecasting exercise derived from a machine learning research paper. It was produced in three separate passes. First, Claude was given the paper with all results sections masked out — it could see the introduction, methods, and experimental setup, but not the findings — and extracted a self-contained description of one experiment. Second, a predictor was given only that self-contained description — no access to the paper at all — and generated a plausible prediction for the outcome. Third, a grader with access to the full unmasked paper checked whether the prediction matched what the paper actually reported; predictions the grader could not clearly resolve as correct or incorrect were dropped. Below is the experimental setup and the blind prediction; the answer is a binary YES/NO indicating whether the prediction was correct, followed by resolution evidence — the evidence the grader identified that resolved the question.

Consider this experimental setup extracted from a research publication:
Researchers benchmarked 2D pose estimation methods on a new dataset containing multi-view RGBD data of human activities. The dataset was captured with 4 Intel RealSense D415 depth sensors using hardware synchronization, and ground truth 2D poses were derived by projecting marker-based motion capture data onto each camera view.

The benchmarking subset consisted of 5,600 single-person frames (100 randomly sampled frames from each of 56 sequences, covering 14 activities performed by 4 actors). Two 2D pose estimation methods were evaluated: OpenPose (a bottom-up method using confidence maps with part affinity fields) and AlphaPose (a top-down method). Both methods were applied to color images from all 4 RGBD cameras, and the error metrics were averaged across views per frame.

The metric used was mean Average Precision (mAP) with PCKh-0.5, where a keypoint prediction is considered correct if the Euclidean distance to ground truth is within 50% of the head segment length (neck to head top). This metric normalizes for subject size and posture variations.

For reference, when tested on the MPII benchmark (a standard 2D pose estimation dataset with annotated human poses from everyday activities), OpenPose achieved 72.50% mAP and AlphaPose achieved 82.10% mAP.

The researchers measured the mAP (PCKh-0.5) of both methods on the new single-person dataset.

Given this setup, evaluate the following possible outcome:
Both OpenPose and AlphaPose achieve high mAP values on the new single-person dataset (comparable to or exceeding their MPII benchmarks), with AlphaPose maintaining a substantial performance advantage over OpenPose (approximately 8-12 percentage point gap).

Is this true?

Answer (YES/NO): NO